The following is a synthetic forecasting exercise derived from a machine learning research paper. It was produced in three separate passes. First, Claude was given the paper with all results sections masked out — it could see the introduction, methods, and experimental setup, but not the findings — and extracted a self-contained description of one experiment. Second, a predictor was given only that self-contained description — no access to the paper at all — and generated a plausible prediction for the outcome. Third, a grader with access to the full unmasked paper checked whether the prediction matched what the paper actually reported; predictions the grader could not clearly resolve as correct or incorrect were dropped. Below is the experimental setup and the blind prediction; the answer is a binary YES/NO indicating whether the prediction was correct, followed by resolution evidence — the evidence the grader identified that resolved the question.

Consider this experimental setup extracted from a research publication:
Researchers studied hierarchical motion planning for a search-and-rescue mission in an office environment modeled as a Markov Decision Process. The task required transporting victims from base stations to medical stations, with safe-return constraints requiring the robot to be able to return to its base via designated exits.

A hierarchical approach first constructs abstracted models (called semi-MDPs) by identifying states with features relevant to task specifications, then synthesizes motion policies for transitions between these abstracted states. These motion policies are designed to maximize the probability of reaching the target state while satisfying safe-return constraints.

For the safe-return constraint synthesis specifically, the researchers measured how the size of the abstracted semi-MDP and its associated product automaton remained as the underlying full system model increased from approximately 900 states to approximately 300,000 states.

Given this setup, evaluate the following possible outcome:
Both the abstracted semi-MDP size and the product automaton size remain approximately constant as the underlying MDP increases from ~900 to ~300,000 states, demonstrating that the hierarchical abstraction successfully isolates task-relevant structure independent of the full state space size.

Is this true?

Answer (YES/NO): NO